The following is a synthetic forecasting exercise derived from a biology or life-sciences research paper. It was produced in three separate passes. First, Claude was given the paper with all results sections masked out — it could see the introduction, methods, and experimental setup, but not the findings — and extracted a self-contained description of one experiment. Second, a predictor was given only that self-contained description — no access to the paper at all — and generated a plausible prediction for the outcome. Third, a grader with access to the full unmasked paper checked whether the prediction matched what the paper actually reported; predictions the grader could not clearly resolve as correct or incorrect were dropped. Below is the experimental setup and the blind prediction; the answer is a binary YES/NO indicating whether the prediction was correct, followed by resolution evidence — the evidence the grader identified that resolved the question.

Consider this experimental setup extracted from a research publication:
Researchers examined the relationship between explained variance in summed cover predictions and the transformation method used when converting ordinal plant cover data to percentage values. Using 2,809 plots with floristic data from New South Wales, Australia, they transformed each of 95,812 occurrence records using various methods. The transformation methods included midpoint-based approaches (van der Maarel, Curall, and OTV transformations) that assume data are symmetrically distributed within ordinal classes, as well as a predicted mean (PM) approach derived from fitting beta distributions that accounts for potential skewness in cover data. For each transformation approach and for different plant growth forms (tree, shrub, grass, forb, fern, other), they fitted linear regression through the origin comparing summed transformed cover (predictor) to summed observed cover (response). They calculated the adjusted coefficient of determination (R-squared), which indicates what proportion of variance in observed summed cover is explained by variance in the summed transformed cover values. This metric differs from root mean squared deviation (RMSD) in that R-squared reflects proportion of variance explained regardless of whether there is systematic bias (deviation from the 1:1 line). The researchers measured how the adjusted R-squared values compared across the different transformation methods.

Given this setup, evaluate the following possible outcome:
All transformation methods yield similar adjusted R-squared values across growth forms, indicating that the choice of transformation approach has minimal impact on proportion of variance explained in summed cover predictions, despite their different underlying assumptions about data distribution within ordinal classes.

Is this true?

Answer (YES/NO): NO